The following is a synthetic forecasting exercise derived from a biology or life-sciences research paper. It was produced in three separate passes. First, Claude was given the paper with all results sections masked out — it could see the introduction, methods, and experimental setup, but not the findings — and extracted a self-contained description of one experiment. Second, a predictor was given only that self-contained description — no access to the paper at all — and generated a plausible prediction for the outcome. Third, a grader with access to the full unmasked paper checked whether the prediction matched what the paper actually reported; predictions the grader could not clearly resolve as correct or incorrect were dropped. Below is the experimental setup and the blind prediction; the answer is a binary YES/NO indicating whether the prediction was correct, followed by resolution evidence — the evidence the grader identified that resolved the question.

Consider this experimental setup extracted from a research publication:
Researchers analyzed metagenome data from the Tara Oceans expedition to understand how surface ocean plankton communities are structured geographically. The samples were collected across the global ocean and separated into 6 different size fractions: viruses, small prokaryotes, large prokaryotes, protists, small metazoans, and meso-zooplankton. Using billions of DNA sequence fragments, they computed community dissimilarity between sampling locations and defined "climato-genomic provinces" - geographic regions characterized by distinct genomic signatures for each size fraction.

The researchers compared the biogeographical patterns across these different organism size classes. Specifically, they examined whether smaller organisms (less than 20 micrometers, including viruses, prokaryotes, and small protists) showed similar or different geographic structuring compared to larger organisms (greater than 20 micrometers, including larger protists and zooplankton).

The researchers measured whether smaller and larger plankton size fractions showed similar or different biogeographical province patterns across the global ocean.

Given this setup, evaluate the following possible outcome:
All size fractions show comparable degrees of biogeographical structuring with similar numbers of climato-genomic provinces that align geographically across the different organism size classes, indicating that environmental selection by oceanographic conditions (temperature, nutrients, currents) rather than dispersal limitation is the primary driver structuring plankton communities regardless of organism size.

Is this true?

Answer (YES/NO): NO